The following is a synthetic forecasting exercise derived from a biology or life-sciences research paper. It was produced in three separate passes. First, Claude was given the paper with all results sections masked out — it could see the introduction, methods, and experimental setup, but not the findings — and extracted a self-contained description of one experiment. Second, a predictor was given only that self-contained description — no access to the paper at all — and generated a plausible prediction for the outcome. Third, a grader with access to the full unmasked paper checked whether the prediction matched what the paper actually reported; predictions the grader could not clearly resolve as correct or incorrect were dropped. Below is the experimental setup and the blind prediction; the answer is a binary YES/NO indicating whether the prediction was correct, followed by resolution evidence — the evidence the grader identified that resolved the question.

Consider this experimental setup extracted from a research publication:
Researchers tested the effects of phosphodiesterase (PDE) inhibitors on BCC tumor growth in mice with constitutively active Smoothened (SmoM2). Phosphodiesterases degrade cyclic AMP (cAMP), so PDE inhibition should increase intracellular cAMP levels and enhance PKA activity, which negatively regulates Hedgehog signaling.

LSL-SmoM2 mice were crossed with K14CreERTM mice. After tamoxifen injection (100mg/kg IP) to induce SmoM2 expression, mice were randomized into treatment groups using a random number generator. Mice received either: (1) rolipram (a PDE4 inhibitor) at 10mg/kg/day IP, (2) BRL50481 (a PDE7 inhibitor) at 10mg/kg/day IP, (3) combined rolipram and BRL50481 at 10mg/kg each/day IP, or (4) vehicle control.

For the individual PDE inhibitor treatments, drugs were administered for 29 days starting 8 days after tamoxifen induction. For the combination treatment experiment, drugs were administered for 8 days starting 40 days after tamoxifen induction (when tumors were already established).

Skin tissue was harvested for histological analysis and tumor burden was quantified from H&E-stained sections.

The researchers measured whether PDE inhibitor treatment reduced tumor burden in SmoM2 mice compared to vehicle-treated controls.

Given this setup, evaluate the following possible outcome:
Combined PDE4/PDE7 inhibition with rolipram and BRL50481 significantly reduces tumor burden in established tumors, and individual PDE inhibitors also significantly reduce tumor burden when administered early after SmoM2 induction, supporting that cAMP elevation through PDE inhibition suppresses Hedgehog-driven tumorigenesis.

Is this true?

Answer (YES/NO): NO